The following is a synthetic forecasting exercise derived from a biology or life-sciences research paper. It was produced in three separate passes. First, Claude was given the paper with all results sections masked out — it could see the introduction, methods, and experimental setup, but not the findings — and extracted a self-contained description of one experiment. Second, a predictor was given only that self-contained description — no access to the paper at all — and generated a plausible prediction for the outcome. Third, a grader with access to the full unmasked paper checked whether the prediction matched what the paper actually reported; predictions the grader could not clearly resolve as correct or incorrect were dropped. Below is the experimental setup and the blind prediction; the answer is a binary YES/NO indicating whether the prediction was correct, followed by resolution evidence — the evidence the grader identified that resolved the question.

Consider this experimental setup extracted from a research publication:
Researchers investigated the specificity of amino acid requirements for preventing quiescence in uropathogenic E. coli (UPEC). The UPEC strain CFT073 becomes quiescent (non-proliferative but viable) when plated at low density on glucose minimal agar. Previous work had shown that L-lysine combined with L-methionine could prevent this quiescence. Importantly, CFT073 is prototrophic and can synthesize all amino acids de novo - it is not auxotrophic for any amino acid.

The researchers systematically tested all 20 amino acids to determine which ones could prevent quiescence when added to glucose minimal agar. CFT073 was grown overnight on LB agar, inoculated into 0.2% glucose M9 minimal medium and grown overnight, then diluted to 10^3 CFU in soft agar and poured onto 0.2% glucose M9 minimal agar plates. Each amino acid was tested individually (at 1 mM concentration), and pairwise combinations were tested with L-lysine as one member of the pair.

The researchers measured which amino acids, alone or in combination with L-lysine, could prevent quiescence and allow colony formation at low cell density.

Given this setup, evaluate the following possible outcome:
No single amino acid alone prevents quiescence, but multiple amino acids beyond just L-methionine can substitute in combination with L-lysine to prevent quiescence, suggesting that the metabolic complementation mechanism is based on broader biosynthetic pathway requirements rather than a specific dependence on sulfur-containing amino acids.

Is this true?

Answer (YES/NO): NO